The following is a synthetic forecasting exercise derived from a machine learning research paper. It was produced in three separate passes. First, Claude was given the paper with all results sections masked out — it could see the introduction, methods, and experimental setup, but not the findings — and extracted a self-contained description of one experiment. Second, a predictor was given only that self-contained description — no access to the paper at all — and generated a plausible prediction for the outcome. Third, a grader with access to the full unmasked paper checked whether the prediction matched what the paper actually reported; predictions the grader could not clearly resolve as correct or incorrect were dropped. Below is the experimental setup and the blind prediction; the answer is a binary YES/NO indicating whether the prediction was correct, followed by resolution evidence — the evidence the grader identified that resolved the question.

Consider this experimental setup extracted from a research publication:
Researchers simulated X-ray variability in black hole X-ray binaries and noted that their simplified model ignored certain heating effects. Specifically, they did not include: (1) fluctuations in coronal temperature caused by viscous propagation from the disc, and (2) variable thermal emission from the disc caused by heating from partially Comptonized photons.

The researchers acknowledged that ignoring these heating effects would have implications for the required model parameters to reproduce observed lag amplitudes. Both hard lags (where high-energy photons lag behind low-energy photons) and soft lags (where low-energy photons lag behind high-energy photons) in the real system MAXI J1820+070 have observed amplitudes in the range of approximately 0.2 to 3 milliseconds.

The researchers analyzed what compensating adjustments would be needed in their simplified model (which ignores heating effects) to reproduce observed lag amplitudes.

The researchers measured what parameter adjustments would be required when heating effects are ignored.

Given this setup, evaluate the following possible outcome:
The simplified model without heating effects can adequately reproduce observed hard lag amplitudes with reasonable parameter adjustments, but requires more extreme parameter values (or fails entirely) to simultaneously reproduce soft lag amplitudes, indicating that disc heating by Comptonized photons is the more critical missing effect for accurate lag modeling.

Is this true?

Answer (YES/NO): NO